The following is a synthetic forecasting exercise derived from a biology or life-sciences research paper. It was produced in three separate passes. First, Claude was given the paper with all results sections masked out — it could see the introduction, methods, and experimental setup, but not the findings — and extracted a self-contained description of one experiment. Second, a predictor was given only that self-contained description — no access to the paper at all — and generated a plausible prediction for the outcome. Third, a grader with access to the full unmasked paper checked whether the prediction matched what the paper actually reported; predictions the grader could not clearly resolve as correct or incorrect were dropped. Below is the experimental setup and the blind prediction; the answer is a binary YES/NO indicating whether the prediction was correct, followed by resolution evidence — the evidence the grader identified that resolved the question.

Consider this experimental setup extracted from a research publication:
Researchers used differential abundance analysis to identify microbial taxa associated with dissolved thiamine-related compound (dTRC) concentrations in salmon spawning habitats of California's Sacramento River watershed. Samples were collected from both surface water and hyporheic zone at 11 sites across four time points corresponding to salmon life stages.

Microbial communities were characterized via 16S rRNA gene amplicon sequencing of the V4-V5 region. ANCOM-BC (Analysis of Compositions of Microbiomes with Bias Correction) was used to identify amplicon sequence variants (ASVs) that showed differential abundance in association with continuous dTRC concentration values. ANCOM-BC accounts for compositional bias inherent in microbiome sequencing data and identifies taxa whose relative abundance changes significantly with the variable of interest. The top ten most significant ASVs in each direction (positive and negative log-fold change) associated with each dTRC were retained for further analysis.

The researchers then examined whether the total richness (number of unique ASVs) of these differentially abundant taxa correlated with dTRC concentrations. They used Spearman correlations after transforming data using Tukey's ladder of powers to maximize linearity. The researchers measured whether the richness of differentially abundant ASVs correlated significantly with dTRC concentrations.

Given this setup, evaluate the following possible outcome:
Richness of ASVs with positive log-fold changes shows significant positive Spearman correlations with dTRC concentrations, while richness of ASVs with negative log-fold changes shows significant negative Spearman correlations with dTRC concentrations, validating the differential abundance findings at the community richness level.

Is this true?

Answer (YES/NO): NO